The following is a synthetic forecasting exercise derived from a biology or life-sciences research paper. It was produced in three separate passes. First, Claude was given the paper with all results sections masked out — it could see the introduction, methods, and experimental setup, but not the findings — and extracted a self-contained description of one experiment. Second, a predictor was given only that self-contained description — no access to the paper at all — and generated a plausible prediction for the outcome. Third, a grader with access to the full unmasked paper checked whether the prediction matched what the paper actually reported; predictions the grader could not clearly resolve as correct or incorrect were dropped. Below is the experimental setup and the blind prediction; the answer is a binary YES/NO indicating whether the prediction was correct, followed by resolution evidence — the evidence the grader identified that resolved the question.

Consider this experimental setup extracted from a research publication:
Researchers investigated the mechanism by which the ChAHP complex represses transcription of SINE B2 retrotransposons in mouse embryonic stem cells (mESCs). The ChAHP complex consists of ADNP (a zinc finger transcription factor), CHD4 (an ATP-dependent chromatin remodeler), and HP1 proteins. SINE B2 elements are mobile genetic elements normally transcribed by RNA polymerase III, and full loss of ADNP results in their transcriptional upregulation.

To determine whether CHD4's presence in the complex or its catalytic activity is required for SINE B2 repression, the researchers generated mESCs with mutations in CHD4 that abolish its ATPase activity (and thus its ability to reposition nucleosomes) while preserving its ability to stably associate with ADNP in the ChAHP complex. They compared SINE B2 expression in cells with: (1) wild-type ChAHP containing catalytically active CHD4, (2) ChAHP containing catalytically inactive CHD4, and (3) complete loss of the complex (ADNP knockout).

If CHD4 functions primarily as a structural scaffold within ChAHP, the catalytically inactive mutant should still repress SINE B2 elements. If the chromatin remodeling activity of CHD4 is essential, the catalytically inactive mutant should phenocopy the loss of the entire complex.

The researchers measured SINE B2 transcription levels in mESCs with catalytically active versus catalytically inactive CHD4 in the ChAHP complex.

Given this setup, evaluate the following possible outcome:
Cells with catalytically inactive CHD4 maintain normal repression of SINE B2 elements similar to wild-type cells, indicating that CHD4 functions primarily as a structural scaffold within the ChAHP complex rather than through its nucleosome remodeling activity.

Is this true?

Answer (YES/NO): NO